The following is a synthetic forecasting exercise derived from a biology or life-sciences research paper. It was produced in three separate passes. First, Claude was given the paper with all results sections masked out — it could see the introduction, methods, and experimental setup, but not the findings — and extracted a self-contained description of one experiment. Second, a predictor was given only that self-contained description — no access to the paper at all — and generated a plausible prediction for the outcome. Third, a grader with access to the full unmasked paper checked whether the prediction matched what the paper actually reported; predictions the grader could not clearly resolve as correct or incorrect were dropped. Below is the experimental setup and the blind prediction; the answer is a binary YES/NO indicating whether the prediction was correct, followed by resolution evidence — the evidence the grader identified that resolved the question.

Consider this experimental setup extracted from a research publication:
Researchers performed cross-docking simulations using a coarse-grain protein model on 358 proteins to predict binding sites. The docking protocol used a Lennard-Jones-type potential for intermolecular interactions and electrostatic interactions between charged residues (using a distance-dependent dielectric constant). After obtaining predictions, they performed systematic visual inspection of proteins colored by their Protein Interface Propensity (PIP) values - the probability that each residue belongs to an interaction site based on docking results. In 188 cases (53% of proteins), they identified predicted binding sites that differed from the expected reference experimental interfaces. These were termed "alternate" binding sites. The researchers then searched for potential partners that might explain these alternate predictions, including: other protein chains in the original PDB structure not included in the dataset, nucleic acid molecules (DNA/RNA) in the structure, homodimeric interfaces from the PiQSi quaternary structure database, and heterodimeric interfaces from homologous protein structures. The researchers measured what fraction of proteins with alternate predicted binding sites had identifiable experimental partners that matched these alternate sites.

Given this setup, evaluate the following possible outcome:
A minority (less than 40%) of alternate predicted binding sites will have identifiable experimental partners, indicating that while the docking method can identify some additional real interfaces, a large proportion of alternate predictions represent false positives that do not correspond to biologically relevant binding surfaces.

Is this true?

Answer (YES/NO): NO